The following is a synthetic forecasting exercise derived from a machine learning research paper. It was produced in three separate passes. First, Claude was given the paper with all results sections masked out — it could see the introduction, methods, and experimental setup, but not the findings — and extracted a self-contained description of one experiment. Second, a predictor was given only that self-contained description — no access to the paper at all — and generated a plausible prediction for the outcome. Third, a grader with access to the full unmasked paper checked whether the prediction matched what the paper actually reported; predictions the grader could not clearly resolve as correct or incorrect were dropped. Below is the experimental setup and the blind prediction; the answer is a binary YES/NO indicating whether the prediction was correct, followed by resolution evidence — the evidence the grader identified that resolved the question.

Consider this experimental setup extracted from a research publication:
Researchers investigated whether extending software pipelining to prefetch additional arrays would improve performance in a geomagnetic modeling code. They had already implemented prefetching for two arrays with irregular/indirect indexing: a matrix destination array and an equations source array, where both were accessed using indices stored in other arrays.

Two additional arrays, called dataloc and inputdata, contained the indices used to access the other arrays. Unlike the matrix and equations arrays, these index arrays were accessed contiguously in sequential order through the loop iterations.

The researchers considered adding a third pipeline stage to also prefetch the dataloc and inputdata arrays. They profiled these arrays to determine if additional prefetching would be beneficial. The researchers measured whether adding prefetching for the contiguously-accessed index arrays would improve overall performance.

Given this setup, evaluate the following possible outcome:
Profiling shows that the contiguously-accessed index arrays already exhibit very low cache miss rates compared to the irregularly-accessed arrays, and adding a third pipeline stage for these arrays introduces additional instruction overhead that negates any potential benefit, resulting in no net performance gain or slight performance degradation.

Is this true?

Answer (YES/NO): YES